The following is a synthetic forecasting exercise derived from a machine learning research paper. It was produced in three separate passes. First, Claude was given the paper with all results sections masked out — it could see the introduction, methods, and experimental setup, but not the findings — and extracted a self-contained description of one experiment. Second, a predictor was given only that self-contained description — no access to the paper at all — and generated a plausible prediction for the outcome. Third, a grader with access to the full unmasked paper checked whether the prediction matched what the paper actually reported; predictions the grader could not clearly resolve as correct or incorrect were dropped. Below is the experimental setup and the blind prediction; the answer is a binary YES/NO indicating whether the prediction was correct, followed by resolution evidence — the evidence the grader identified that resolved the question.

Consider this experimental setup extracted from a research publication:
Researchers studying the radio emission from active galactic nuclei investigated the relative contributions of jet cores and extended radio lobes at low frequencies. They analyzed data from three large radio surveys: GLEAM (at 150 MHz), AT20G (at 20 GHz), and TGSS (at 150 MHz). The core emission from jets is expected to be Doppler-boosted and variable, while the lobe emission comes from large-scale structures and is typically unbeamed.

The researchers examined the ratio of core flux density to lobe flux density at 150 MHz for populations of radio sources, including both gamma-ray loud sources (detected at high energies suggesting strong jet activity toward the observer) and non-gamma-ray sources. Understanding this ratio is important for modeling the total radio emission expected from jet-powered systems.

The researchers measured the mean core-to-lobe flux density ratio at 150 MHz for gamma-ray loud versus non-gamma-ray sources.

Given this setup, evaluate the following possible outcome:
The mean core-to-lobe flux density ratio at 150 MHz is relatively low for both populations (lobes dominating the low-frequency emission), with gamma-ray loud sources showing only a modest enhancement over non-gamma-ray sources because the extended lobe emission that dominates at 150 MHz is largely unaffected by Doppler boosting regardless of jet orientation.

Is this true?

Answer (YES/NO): NO